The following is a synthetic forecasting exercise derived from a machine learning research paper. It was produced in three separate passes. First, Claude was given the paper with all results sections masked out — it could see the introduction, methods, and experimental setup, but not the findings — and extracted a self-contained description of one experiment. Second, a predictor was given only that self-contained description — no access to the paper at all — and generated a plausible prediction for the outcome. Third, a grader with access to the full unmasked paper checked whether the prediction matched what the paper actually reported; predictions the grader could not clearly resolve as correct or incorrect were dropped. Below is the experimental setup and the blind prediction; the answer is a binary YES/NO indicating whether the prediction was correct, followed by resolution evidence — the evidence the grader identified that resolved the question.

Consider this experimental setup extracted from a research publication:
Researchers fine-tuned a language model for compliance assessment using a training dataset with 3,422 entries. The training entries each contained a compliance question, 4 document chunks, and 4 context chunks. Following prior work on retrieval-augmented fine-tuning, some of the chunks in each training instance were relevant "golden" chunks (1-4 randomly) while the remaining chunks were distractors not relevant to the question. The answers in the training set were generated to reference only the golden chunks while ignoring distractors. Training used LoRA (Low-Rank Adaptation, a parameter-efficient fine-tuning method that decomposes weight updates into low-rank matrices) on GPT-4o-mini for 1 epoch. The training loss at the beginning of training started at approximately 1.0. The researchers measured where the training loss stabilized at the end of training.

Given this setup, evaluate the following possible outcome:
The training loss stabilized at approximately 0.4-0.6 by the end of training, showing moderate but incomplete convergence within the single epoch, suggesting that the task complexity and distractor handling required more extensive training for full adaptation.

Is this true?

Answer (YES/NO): NO